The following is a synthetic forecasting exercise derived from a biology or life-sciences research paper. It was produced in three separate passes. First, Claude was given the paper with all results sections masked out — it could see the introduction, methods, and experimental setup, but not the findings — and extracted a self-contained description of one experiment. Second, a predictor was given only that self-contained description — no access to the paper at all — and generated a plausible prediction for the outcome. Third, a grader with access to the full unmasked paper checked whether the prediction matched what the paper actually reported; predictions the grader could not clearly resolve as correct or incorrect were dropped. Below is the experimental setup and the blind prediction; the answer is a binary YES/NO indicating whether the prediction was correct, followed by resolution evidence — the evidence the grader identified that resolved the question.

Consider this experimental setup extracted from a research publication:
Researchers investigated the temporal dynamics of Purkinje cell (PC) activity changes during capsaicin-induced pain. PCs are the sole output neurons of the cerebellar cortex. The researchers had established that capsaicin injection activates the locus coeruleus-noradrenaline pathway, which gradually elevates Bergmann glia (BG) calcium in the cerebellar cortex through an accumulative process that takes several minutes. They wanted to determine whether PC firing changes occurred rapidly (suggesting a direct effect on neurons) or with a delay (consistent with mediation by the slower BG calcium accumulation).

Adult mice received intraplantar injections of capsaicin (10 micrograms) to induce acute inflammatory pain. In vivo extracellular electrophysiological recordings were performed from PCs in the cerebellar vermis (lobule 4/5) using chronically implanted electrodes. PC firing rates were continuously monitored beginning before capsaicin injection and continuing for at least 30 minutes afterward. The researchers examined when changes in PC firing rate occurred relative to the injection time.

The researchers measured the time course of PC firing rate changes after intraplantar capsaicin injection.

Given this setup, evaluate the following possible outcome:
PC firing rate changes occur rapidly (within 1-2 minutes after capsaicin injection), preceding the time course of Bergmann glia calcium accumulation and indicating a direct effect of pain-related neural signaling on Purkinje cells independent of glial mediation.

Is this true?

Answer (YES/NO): NO